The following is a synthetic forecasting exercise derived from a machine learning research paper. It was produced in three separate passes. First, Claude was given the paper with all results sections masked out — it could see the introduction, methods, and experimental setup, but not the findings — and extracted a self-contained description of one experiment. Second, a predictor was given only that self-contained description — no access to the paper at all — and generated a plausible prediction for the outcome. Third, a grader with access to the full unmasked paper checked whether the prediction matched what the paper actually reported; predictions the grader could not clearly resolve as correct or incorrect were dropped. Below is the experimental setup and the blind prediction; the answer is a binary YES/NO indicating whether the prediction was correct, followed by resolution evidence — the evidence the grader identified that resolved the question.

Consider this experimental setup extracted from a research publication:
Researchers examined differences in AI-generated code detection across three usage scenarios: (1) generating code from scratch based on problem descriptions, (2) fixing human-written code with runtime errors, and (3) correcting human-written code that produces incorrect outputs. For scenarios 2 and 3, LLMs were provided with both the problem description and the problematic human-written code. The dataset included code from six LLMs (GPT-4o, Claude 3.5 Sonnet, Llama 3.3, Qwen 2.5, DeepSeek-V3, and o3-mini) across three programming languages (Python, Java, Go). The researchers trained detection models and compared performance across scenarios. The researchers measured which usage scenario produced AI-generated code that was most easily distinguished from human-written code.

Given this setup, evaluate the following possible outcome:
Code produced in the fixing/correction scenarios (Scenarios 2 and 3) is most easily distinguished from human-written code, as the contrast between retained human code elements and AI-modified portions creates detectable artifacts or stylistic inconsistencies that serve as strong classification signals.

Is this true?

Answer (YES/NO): NO